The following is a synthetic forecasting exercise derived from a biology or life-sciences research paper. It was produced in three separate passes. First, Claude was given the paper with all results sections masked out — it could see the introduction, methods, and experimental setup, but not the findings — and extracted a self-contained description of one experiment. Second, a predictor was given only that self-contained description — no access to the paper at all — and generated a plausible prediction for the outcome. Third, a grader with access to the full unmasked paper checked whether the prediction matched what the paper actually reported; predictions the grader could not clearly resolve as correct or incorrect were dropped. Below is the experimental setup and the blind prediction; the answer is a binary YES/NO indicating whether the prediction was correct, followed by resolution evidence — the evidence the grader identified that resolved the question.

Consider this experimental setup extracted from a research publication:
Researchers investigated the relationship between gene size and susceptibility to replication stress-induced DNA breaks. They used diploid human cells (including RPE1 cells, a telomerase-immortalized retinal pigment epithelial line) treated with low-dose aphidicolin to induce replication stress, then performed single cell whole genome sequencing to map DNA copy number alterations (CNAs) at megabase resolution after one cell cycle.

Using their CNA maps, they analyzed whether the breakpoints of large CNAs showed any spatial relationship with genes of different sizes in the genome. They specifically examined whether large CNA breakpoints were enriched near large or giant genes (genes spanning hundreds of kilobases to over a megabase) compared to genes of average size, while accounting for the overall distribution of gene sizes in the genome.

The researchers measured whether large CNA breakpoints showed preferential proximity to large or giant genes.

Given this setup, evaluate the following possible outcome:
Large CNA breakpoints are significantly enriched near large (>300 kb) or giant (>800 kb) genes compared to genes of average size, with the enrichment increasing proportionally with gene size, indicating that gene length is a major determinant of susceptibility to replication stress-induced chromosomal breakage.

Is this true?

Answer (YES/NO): NO